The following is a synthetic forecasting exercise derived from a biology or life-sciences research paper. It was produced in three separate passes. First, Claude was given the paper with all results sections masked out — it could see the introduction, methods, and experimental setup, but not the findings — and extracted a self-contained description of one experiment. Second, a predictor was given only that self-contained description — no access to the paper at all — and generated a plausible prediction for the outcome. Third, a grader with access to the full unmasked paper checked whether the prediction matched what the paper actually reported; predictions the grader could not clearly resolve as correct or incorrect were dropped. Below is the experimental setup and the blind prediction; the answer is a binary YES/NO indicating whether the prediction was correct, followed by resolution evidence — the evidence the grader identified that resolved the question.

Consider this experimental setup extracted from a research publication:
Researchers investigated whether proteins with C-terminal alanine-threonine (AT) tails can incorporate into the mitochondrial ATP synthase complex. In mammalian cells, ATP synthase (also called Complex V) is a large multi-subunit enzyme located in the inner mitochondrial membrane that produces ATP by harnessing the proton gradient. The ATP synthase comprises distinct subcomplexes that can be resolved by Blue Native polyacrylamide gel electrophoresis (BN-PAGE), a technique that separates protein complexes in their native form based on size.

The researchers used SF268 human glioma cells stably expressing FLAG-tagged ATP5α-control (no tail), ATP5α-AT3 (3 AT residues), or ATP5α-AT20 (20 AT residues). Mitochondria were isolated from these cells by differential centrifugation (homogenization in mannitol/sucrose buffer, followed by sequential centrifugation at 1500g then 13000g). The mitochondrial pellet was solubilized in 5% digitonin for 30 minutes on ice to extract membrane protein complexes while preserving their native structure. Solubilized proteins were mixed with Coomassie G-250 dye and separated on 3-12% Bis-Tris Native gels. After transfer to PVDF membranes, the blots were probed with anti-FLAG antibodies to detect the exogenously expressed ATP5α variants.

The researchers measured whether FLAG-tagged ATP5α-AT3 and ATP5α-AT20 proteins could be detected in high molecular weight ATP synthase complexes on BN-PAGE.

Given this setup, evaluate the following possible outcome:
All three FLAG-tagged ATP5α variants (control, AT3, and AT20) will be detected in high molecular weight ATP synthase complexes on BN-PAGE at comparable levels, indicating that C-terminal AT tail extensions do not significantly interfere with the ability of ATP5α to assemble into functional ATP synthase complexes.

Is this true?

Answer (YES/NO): NO